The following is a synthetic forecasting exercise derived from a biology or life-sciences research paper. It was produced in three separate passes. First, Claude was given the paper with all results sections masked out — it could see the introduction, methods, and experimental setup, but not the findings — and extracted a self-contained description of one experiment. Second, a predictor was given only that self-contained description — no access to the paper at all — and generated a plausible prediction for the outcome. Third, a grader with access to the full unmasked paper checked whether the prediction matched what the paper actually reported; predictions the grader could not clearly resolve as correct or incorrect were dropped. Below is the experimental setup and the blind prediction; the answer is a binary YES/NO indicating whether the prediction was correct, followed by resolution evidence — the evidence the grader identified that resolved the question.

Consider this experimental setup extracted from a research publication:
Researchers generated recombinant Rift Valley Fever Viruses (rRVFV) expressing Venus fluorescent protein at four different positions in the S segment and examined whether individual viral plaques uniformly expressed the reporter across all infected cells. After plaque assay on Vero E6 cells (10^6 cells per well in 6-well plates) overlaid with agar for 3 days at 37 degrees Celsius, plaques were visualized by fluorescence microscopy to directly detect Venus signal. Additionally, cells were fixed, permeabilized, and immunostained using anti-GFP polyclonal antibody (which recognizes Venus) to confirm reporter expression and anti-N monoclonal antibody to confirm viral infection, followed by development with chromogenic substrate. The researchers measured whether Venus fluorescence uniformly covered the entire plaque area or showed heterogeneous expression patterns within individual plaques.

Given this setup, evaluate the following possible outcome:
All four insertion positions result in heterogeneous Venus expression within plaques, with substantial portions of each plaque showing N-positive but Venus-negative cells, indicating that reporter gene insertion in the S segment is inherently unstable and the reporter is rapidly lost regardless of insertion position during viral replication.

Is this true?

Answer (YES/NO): NO